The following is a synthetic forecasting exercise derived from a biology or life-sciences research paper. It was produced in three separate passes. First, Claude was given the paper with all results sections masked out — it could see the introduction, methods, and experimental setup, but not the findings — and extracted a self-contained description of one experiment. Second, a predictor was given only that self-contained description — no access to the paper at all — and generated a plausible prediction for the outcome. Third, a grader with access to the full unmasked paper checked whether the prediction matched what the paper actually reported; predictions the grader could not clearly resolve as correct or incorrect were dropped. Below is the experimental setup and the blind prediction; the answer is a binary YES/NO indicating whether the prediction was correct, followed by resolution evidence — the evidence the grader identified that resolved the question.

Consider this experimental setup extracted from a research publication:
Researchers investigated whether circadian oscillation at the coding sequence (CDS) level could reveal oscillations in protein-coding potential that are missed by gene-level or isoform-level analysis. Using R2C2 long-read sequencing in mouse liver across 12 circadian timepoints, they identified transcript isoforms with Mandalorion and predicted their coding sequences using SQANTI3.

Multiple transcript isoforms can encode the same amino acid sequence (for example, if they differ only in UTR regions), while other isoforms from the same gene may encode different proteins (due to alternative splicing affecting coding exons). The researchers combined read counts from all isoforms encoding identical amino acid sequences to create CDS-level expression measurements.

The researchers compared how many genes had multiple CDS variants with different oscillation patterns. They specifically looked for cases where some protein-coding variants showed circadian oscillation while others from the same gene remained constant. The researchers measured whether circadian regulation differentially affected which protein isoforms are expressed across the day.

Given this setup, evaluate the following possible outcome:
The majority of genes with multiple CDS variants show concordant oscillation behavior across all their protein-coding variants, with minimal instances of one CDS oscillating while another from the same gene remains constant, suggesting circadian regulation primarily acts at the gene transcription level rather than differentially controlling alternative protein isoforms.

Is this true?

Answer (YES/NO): NO